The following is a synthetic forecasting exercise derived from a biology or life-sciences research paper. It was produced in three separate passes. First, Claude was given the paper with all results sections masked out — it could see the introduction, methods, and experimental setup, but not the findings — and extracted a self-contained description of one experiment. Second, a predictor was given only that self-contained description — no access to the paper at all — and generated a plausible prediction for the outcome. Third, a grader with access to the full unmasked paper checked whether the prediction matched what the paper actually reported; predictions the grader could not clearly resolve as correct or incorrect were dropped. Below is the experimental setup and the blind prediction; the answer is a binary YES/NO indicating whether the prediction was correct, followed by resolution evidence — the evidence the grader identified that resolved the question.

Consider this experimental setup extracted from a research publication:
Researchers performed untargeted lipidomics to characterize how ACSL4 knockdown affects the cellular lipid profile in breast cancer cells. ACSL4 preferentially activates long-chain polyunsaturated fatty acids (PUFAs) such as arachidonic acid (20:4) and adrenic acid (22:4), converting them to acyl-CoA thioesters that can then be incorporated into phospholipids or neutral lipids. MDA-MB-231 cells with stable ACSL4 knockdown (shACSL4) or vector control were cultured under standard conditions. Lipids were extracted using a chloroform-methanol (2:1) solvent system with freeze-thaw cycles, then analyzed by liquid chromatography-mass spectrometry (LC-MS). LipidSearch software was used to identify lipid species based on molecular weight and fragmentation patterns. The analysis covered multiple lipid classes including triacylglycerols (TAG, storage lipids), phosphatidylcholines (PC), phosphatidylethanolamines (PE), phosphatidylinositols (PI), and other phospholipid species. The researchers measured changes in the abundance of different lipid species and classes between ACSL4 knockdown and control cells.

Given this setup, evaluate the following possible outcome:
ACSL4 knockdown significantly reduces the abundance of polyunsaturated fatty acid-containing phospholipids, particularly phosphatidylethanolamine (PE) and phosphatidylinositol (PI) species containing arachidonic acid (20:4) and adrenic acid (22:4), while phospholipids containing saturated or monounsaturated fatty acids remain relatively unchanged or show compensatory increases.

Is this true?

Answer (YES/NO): NO